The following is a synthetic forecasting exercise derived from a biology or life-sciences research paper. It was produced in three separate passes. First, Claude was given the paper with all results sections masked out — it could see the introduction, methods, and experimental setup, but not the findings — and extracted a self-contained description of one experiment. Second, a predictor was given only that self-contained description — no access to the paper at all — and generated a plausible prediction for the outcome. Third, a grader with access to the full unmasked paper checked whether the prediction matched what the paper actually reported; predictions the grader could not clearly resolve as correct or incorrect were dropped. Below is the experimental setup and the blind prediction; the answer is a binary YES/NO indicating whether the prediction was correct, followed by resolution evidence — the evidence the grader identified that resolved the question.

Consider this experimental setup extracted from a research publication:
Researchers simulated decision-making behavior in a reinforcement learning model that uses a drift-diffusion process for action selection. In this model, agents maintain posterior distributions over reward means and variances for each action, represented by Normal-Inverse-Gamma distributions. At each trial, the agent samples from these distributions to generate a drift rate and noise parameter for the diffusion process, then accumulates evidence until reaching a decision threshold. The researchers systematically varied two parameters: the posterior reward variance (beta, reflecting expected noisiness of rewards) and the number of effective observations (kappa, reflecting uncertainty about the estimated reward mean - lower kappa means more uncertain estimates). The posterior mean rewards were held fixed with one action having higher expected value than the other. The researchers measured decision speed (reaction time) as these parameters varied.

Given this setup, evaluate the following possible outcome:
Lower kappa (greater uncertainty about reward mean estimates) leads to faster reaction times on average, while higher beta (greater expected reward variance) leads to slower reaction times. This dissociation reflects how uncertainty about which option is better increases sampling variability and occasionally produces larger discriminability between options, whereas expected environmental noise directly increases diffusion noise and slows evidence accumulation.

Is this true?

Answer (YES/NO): NO